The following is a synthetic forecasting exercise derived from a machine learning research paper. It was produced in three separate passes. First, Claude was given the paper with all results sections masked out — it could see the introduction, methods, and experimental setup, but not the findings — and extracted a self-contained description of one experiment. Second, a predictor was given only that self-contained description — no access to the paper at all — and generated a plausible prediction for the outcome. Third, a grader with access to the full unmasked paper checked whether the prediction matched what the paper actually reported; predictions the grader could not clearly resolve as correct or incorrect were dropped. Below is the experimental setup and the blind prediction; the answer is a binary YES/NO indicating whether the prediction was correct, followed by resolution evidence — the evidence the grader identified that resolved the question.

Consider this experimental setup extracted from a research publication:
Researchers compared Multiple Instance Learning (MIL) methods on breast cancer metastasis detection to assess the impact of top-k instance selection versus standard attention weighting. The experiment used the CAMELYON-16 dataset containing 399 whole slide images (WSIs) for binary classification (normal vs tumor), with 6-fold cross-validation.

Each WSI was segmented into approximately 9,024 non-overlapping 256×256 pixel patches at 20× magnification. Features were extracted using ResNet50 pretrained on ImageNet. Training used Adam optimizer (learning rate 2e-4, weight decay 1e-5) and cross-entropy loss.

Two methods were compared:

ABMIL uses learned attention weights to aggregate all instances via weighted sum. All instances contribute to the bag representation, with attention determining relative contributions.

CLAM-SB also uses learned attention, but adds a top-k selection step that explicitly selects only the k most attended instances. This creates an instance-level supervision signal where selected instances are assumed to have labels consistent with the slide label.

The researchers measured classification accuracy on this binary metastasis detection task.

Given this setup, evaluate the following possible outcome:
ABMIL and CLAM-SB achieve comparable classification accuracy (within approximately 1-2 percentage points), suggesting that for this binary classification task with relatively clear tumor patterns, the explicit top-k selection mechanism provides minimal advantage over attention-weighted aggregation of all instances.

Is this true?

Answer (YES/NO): NO